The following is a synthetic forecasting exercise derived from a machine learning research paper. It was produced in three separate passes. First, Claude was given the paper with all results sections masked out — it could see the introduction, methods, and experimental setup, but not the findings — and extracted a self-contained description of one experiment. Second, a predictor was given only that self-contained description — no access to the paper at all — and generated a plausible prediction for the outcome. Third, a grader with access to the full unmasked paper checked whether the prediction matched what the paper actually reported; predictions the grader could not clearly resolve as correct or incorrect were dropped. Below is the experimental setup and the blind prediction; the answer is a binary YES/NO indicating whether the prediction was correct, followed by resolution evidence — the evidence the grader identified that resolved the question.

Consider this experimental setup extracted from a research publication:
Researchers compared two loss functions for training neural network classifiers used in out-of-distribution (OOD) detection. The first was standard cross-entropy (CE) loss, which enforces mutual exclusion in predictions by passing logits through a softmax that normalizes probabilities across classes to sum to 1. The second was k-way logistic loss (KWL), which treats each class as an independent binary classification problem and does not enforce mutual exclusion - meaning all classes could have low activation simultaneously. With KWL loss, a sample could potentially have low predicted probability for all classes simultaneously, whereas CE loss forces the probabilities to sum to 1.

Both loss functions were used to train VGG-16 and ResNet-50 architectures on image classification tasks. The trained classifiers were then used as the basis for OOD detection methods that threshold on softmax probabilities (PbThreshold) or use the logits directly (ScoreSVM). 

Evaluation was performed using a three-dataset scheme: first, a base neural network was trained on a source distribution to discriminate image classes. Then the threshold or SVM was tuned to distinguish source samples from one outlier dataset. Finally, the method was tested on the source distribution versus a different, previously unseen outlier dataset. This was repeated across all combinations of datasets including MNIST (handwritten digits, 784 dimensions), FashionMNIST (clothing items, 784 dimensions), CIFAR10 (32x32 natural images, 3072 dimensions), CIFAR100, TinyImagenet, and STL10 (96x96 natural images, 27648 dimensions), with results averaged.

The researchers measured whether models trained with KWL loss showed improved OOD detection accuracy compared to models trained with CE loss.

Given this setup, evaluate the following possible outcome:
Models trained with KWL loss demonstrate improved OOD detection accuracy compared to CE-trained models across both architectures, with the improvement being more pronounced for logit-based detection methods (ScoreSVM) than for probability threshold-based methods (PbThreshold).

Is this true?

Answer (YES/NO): NO